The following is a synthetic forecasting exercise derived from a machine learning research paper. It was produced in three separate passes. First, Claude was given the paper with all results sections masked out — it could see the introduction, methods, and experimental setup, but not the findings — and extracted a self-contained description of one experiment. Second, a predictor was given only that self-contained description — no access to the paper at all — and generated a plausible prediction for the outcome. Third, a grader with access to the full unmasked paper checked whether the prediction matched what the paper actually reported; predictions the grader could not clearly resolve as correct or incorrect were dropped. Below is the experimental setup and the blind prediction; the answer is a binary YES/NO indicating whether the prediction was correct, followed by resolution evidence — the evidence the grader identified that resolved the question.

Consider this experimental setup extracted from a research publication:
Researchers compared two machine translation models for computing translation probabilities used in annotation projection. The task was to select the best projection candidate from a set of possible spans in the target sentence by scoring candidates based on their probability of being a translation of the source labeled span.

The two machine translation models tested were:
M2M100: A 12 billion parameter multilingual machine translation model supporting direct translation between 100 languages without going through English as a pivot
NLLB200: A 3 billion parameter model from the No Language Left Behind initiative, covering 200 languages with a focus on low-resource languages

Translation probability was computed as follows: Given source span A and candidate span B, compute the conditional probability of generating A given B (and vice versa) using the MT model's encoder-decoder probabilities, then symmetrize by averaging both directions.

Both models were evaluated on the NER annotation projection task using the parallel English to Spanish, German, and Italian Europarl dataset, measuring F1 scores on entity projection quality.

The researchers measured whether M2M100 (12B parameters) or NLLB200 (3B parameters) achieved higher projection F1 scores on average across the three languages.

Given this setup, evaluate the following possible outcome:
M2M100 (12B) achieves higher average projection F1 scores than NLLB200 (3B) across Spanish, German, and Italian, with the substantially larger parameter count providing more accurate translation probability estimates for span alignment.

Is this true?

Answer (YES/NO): NO